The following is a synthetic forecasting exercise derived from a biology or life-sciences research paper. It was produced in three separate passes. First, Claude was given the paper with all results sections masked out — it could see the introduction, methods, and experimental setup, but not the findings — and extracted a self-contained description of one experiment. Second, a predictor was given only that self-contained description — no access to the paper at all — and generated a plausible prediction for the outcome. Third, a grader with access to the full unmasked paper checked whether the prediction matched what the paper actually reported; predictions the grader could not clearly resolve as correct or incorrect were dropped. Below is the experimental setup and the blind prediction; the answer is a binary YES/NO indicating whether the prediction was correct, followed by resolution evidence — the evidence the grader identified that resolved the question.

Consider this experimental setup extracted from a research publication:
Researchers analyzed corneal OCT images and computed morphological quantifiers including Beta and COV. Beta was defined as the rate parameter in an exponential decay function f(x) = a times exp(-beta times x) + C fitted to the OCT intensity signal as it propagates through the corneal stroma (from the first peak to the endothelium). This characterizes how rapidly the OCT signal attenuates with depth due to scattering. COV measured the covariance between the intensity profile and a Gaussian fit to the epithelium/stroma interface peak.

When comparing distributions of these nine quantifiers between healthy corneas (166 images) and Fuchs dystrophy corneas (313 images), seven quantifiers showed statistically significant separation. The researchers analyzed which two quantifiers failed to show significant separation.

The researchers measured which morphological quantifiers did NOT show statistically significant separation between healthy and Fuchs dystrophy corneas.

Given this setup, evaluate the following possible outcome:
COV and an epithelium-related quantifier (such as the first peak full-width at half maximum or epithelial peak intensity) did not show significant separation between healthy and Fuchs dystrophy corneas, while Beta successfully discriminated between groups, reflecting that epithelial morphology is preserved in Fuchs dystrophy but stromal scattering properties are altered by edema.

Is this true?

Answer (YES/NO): NO